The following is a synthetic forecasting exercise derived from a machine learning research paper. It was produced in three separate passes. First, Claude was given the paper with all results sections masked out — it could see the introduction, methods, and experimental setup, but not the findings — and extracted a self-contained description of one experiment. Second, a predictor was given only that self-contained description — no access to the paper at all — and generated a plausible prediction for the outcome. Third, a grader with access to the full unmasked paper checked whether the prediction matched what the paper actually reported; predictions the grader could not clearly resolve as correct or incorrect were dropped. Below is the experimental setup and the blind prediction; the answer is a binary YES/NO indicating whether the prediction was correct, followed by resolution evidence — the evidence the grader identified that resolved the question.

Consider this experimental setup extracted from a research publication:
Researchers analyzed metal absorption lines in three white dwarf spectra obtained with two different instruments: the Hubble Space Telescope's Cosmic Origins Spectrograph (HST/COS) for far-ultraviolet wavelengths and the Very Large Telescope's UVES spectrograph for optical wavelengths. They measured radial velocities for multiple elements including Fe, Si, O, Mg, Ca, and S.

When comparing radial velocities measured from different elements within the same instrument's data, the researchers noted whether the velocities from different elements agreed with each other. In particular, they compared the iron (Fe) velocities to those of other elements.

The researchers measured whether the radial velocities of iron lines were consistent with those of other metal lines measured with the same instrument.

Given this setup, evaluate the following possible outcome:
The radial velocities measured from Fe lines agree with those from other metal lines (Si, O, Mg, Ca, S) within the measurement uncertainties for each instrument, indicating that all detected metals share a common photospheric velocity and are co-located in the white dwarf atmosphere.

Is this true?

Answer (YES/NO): NO